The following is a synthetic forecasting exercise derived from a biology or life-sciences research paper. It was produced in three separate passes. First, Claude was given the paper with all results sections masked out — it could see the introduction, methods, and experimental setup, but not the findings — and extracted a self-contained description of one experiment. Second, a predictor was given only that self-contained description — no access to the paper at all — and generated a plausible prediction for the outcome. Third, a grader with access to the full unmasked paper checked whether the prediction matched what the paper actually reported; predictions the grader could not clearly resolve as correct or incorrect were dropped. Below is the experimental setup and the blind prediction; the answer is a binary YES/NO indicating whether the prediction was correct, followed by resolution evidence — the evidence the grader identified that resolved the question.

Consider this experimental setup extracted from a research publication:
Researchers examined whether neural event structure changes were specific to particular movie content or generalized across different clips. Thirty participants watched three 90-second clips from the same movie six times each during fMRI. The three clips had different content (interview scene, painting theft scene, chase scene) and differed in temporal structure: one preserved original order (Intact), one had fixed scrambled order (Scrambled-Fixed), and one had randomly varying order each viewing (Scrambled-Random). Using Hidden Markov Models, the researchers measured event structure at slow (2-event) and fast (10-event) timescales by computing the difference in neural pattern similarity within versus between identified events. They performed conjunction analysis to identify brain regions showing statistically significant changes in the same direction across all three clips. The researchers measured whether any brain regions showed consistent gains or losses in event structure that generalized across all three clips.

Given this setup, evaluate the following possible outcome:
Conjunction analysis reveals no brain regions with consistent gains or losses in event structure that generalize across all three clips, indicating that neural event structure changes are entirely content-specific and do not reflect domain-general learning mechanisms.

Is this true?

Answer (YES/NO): NO